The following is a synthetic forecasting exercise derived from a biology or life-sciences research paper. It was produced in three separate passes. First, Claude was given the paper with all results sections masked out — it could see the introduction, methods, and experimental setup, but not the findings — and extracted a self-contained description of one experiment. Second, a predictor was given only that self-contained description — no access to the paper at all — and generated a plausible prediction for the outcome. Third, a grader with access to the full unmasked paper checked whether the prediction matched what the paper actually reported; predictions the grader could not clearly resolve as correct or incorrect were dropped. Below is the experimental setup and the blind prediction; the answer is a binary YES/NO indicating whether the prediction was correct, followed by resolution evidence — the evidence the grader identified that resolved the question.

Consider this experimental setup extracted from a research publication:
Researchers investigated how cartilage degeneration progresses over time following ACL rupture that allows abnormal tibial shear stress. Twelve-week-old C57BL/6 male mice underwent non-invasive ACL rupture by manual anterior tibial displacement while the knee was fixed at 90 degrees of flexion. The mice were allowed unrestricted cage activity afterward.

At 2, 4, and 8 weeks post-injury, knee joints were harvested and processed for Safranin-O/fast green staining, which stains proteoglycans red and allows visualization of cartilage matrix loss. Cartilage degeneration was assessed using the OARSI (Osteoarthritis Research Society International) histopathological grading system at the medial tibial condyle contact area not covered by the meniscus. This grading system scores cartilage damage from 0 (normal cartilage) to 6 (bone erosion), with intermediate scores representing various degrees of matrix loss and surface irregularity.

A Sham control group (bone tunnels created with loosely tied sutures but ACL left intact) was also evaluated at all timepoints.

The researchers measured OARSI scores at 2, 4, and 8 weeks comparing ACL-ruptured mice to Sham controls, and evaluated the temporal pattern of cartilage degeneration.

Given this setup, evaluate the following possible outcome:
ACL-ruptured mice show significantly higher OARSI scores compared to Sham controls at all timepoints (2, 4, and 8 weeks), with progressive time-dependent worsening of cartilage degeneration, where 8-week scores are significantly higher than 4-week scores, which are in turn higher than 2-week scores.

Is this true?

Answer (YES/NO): NO